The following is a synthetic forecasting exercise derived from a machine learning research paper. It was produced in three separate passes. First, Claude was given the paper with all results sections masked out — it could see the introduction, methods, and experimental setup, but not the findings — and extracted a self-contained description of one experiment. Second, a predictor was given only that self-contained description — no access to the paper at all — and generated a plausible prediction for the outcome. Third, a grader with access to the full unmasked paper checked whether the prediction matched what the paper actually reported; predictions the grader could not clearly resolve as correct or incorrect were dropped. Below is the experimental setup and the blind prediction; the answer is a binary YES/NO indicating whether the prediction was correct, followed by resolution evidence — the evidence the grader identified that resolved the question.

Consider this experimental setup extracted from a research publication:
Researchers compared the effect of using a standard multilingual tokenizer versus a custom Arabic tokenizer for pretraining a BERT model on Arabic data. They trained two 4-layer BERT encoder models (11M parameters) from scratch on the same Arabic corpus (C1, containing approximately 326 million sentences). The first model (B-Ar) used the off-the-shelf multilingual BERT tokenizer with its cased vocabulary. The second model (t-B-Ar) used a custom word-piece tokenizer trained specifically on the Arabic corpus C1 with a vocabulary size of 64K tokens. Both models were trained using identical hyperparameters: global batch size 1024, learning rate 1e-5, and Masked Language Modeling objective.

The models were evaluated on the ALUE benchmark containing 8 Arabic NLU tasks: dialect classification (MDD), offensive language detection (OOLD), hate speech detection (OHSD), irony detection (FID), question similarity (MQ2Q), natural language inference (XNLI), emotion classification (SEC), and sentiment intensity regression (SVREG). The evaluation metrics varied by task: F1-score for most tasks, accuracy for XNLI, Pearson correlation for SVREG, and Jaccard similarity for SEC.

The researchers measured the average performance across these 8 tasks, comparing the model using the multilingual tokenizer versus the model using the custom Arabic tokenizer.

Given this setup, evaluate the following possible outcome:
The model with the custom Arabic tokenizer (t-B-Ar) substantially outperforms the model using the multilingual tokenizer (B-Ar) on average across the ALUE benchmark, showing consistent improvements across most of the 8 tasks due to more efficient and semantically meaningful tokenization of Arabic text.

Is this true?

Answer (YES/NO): NO